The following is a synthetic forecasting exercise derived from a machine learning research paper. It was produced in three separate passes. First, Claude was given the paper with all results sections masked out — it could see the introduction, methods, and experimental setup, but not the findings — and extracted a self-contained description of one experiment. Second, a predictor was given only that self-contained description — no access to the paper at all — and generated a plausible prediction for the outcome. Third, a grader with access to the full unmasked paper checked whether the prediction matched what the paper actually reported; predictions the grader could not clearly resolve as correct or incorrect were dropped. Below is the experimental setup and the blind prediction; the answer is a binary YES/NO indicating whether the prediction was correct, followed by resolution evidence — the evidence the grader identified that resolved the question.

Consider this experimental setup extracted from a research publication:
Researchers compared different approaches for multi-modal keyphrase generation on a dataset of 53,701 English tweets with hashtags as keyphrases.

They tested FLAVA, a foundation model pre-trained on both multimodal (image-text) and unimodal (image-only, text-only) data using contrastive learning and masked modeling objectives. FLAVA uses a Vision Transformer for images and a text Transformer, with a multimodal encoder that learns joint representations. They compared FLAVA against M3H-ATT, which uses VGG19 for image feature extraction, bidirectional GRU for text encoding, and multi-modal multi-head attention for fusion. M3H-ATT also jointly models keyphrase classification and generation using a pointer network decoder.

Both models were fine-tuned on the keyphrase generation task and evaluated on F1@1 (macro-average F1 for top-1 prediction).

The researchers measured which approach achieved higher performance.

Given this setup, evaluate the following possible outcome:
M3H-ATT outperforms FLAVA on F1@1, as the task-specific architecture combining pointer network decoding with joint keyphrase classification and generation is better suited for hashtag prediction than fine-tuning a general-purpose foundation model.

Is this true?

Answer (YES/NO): YES